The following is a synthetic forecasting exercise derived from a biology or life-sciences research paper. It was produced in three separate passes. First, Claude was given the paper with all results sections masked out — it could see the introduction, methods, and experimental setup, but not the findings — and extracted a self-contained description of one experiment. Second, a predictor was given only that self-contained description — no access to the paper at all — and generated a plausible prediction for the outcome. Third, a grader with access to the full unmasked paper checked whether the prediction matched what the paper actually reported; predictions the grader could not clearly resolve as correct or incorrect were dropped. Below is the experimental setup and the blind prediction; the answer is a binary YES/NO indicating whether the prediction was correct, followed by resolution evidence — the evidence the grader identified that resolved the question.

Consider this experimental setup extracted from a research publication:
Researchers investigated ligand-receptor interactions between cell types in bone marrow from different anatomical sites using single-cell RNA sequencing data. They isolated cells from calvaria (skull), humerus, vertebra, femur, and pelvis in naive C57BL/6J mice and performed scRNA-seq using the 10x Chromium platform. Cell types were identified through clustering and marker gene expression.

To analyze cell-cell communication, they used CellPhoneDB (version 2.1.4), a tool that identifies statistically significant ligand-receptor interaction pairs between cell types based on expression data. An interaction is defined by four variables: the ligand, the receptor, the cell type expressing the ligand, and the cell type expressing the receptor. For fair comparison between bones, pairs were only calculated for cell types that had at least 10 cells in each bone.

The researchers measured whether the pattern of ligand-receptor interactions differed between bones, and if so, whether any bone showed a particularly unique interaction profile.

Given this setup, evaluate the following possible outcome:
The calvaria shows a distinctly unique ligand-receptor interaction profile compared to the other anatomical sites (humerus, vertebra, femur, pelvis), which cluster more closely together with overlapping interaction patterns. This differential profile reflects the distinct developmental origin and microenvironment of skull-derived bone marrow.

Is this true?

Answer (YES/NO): NO